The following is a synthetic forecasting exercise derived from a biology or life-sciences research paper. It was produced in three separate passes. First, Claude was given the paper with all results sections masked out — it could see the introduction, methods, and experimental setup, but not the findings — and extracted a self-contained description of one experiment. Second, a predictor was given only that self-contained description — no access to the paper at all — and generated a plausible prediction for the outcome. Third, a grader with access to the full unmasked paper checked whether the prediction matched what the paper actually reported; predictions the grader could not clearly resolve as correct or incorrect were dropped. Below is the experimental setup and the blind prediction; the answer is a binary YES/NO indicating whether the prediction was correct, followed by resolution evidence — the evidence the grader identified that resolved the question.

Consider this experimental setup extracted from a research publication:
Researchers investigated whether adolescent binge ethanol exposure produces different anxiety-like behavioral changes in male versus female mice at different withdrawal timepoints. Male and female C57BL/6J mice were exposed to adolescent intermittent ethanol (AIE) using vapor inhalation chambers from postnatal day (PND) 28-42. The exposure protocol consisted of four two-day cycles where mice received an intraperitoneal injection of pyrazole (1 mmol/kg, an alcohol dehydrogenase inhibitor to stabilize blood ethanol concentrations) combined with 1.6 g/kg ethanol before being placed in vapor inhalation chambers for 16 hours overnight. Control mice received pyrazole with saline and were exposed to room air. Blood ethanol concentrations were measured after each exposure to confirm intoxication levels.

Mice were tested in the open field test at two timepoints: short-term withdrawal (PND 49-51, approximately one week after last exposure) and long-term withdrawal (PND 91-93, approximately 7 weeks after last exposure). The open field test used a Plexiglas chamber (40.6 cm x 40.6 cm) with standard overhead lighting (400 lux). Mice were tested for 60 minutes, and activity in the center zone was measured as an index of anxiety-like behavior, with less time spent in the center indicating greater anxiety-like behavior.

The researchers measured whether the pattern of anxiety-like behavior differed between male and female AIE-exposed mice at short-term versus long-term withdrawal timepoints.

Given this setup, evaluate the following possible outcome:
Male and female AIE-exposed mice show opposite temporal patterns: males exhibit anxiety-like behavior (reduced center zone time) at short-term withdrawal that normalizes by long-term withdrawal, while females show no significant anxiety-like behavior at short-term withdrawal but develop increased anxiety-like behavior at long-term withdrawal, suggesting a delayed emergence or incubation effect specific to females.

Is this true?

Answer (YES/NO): NO